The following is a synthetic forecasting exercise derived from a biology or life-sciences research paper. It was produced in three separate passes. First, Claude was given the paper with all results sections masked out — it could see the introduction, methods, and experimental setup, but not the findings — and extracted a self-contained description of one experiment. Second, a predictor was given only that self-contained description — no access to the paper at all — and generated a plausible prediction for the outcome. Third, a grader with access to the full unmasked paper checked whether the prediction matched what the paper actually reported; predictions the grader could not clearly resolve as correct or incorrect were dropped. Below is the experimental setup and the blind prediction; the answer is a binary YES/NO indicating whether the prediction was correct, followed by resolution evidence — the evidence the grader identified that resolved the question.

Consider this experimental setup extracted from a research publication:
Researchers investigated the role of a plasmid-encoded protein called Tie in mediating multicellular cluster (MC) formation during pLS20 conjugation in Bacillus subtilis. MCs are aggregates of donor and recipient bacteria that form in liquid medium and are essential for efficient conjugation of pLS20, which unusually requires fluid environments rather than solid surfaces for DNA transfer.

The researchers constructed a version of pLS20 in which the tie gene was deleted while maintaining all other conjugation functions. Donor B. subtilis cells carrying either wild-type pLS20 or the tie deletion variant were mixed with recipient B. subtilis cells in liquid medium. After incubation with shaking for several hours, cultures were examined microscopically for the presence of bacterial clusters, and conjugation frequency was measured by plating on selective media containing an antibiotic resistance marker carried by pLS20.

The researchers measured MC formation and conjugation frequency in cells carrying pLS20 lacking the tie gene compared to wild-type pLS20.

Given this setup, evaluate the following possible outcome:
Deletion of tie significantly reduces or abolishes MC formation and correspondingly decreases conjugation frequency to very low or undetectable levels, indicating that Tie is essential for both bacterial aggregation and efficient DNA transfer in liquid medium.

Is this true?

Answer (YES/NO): NO